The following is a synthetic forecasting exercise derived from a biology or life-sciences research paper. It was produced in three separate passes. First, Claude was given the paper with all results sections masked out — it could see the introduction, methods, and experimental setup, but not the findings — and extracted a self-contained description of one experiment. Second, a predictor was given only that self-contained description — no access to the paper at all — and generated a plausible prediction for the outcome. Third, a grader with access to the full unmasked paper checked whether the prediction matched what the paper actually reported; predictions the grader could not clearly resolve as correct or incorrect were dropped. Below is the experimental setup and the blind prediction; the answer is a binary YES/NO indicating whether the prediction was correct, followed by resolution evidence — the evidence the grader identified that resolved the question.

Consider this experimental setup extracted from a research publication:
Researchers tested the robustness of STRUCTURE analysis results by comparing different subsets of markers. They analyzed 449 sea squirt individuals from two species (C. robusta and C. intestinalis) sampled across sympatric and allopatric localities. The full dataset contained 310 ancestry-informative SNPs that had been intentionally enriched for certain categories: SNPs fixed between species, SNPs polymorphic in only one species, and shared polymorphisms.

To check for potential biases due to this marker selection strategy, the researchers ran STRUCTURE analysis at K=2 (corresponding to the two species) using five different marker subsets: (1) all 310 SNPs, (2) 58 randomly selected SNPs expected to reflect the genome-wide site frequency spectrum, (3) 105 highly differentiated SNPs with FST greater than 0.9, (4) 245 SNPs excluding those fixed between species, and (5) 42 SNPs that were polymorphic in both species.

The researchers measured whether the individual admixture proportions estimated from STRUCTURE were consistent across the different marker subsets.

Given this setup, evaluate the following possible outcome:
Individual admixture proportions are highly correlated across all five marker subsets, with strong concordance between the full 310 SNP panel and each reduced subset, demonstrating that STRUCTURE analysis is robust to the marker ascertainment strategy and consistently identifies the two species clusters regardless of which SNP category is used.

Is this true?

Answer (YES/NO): YES